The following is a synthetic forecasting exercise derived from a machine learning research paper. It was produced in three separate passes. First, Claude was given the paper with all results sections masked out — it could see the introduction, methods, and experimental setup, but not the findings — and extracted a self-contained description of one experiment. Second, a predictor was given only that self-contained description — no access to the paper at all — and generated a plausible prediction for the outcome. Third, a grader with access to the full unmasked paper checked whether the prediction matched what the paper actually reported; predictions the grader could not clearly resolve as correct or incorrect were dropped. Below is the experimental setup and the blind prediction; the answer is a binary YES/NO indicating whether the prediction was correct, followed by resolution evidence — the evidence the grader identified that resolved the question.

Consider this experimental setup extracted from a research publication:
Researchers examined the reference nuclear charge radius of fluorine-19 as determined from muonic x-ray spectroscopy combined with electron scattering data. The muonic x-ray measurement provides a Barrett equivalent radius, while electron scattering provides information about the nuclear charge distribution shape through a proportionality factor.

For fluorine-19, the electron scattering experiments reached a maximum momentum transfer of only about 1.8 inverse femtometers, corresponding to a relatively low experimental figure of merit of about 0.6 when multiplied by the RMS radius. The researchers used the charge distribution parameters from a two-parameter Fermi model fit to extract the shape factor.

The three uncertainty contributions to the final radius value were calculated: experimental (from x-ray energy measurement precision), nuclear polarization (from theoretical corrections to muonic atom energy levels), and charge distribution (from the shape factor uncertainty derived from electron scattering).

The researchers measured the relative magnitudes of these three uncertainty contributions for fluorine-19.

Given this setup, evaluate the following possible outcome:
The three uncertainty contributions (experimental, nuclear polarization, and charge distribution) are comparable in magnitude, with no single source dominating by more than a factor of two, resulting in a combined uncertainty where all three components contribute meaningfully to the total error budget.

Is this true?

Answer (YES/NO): YES